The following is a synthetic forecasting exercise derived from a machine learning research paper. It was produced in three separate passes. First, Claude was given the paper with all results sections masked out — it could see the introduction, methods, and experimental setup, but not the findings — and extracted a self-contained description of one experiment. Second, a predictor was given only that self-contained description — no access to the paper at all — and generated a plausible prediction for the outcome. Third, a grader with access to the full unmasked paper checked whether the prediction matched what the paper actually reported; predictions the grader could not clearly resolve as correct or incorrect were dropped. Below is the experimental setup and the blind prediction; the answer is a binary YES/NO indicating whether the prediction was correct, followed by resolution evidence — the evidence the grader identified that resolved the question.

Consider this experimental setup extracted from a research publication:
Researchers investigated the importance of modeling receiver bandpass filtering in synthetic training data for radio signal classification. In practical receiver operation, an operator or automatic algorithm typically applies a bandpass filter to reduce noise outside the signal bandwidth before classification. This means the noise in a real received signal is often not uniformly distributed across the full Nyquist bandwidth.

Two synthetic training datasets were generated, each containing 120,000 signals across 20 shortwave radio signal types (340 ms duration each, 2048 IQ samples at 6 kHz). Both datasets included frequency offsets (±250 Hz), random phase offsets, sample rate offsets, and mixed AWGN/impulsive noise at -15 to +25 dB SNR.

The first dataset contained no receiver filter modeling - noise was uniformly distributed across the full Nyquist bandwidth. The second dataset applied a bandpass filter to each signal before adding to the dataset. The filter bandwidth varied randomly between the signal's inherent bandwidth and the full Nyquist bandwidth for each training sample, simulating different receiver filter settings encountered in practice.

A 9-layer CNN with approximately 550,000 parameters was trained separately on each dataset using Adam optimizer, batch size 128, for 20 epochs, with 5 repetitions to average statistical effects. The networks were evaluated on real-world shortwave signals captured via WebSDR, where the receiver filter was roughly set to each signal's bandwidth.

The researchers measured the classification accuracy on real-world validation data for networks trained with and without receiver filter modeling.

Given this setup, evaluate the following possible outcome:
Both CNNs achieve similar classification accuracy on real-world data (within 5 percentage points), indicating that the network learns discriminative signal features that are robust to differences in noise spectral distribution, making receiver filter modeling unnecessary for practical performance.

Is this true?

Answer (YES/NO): NO